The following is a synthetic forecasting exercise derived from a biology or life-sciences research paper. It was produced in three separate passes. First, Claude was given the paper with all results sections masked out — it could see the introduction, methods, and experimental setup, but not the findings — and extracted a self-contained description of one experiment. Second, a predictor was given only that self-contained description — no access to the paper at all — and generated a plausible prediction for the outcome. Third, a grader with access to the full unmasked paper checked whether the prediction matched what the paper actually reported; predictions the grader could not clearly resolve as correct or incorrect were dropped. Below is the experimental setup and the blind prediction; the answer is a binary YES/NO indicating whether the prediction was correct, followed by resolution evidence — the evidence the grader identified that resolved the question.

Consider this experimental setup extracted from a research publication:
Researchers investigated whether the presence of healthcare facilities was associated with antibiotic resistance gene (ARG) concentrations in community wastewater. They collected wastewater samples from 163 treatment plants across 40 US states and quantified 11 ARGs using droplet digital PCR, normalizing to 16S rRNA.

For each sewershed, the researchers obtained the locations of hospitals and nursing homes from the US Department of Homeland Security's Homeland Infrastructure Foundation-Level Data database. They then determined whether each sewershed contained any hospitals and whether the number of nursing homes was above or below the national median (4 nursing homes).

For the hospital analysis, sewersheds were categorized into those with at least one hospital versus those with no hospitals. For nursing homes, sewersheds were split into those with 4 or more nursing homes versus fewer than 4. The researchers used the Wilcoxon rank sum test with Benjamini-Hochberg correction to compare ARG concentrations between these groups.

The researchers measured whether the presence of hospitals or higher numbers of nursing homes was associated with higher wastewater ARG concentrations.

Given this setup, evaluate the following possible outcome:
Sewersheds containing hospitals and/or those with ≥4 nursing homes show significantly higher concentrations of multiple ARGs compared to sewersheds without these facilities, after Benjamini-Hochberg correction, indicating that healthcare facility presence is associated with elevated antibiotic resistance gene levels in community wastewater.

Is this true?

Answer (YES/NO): NO